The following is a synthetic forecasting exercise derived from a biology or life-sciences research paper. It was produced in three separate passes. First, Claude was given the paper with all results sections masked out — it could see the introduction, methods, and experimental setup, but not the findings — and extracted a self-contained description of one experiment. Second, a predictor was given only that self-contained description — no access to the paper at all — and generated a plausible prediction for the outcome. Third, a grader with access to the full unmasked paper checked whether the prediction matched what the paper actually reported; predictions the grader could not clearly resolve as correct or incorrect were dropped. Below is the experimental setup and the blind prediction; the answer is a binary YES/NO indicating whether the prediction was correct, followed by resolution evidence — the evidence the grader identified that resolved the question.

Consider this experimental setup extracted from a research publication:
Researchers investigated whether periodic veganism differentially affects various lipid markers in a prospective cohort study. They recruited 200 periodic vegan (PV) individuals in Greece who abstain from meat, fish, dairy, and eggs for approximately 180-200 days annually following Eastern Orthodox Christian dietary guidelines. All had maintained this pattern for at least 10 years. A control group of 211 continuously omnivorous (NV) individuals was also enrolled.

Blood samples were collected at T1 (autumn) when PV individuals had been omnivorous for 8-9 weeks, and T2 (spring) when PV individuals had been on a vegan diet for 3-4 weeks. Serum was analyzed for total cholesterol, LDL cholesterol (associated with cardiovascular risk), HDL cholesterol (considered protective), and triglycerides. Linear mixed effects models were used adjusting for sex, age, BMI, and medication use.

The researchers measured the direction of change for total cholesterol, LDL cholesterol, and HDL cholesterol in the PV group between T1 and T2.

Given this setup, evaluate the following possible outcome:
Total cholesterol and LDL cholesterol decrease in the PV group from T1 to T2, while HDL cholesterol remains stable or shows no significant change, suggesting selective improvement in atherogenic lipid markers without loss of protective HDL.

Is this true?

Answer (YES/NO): NO